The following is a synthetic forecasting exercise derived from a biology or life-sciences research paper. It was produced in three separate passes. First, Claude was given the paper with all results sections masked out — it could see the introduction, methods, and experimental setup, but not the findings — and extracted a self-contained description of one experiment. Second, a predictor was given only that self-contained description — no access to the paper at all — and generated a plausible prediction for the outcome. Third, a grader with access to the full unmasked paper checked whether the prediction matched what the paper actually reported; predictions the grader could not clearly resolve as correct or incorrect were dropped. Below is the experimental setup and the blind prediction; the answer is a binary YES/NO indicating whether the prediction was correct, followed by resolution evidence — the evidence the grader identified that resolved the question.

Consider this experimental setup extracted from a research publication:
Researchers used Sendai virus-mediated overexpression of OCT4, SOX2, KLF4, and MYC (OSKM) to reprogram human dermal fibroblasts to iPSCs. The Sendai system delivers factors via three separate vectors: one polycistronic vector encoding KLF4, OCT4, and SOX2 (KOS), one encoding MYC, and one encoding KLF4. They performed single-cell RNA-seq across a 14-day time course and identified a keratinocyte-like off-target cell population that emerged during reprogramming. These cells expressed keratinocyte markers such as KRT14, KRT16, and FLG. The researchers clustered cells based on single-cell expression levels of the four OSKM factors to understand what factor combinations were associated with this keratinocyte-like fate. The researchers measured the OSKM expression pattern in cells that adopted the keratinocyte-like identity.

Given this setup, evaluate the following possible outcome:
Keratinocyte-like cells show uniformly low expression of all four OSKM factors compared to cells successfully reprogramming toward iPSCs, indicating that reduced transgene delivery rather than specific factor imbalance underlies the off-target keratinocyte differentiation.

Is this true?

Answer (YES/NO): NO